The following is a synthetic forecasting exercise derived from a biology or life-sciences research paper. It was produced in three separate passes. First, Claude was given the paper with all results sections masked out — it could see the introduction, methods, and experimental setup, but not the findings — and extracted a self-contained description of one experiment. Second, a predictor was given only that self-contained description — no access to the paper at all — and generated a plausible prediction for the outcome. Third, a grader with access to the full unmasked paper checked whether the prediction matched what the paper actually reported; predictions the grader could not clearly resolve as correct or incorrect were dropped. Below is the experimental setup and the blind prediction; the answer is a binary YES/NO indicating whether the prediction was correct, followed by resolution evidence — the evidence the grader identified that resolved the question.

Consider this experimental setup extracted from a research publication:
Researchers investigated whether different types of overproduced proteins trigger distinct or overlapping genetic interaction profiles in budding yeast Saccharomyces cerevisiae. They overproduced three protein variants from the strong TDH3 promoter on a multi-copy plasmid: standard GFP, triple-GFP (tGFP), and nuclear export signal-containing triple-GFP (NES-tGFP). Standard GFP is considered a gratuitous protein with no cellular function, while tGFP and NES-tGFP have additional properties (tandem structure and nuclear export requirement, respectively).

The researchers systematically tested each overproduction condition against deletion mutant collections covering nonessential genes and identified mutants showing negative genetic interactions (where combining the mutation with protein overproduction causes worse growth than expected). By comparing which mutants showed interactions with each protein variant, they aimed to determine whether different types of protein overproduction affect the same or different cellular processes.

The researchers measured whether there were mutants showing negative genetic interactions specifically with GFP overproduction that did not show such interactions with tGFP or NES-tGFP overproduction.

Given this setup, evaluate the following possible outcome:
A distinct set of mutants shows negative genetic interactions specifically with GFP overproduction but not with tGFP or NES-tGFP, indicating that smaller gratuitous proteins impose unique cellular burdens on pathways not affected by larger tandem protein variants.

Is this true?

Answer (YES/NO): YES